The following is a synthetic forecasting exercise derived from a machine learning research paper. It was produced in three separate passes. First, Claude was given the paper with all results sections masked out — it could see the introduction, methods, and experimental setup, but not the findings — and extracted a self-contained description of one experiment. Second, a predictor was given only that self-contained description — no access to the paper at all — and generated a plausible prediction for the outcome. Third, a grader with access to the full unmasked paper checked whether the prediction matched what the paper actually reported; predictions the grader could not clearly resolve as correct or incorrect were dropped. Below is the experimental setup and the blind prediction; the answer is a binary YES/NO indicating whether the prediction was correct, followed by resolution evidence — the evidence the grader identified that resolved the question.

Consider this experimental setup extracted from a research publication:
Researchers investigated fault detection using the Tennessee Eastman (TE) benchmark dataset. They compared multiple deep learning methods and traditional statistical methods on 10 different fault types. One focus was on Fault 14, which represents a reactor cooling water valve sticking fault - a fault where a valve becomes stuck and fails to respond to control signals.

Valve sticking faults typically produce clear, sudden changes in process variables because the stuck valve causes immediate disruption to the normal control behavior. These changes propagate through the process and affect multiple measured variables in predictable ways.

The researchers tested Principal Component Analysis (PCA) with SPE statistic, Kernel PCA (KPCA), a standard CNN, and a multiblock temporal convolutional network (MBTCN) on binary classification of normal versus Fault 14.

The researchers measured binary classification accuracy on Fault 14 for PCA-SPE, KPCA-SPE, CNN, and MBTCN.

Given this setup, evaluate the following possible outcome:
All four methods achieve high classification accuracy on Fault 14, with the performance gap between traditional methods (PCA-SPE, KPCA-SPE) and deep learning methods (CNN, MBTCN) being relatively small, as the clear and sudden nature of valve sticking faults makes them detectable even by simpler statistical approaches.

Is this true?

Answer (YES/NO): YES